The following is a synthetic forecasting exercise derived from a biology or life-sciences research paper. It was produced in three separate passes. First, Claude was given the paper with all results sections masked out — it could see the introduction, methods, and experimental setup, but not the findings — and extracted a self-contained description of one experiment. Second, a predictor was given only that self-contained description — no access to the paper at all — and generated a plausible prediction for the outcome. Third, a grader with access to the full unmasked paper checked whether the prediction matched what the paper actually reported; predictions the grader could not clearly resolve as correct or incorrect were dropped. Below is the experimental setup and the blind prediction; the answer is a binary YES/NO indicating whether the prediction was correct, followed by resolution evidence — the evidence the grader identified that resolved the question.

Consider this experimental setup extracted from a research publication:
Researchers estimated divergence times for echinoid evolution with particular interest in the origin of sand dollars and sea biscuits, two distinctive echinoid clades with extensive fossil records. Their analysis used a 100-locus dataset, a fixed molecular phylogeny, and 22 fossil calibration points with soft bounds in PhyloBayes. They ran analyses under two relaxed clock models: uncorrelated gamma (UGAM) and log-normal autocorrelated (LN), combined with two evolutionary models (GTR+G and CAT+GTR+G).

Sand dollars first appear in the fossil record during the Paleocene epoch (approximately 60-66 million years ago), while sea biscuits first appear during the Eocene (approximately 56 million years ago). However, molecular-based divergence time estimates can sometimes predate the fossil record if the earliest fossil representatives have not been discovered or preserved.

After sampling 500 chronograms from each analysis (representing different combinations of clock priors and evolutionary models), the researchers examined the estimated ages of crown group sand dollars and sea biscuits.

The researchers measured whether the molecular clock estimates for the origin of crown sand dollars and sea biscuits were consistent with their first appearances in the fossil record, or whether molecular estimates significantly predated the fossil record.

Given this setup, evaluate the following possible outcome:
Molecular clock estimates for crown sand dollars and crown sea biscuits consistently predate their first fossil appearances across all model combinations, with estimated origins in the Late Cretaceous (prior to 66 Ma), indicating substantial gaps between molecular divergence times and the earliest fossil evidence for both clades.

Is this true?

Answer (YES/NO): YES